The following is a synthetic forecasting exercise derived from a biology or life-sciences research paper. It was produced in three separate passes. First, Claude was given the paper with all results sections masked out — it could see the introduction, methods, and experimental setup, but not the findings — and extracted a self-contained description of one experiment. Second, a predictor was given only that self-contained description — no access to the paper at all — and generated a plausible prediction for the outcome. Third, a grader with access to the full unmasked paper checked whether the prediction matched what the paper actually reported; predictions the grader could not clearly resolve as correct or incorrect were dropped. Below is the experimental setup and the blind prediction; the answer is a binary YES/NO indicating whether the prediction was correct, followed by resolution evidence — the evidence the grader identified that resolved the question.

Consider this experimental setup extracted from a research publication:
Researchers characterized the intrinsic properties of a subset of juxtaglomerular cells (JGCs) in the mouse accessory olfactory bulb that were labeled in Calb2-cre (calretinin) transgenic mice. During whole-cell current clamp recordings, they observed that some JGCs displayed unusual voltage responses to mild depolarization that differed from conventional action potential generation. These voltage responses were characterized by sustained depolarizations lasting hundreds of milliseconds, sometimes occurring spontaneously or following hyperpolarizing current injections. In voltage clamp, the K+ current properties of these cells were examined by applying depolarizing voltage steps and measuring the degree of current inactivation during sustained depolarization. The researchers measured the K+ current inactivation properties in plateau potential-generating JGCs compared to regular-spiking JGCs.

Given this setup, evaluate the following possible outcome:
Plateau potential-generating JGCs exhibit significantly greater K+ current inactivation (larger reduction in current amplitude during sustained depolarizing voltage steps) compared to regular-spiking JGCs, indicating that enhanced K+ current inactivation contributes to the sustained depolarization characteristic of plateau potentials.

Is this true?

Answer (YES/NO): YES